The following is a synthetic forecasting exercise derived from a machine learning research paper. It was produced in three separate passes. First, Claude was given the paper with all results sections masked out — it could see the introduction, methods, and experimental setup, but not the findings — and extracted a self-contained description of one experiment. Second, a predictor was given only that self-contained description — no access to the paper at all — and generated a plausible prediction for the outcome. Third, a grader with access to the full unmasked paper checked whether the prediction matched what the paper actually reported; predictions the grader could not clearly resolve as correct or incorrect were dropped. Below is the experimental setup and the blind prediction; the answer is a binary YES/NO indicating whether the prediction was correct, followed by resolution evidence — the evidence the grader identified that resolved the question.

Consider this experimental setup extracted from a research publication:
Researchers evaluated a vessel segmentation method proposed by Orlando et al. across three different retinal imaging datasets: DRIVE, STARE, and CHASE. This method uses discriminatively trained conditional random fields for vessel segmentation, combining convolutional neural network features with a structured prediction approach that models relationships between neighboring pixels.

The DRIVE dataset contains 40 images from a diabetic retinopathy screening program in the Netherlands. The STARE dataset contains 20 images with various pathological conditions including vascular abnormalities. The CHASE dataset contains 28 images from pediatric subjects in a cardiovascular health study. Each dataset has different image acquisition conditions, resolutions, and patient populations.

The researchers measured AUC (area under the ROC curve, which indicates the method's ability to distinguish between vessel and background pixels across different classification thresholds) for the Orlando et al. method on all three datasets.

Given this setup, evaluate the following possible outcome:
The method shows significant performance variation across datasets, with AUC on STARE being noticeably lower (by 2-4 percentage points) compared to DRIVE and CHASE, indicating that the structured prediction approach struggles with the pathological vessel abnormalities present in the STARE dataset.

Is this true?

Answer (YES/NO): NO